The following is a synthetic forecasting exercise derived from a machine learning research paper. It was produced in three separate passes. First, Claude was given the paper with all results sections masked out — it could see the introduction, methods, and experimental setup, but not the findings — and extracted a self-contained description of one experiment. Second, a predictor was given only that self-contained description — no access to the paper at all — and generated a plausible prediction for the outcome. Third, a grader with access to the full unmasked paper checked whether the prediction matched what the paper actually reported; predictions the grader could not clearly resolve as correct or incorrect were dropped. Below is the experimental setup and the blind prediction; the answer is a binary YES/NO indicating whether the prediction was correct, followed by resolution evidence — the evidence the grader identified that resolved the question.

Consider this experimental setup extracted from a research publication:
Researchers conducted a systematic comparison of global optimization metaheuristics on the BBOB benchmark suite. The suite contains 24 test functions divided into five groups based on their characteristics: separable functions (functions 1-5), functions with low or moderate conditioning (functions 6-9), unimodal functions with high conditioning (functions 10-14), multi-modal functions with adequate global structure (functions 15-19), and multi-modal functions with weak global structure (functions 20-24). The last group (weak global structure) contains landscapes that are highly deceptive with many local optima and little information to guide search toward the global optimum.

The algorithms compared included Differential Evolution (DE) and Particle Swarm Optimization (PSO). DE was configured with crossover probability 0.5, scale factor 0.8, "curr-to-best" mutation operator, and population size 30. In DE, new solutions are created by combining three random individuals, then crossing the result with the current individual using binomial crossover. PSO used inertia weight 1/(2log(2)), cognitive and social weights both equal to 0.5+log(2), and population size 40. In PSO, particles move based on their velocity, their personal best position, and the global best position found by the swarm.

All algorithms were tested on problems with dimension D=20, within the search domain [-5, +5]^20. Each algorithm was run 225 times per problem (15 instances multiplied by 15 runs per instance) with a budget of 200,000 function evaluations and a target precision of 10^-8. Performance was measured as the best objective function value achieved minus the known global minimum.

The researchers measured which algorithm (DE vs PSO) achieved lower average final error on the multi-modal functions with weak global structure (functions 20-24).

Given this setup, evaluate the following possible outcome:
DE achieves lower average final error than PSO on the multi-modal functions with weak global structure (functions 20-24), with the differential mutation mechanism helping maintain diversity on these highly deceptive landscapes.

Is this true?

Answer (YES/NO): NO